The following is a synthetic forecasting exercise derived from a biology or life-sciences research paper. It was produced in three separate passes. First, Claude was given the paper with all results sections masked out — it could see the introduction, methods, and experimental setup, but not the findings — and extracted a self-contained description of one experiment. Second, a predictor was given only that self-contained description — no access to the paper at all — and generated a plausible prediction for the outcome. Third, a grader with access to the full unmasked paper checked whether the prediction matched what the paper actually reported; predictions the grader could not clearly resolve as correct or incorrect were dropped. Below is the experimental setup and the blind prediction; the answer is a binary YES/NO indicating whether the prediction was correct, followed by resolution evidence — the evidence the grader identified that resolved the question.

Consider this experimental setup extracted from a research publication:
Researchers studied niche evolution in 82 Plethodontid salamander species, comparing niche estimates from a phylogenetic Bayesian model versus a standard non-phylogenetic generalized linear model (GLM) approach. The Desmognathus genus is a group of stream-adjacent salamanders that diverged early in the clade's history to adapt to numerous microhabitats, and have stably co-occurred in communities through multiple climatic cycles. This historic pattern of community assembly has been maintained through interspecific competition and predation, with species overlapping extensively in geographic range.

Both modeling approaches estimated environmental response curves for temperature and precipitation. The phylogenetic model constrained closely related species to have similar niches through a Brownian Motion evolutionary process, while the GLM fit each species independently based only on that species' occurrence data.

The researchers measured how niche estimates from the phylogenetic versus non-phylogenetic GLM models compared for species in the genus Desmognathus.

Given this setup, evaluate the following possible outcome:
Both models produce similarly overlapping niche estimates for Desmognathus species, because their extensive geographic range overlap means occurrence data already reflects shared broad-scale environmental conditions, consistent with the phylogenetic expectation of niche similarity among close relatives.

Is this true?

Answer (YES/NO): YES